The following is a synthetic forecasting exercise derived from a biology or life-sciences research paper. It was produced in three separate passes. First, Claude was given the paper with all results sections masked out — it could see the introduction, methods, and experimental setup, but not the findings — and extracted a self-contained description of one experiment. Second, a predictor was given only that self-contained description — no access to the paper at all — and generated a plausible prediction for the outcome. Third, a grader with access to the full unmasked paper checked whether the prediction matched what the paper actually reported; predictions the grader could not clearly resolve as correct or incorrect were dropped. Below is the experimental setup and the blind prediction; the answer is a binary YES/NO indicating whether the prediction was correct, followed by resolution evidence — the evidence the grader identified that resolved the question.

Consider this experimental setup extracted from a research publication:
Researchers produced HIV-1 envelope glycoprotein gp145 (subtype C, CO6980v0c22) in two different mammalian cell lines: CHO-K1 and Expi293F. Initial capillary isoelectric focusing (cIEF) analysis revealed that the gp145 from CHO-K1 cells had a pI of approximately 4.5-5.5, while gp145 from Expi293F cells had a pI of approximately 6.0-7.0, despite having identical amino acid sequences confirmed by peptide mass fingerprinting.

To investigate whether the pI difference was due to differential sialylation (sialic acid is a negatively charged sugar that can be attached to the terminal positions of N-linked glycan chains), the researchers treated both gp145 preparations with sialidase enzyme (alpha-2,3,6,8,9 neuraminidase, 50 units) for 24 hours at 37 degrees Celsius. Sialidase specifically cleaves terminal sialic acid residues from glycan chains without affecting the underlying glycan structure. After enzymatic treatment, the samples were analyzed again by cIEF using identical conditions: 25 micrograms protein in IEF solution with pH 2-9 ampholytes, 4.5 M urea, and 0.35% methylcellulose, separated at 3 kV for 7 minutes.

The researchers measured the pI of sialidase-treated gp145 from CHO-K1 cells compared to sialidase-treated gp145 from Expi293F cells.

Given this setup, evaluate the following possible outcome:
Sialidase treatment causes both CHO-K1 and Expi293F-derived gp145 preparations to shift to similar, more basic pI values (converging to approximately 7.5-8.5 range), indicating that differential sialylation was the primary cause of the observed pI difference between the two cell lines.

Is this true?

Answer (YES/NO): YES